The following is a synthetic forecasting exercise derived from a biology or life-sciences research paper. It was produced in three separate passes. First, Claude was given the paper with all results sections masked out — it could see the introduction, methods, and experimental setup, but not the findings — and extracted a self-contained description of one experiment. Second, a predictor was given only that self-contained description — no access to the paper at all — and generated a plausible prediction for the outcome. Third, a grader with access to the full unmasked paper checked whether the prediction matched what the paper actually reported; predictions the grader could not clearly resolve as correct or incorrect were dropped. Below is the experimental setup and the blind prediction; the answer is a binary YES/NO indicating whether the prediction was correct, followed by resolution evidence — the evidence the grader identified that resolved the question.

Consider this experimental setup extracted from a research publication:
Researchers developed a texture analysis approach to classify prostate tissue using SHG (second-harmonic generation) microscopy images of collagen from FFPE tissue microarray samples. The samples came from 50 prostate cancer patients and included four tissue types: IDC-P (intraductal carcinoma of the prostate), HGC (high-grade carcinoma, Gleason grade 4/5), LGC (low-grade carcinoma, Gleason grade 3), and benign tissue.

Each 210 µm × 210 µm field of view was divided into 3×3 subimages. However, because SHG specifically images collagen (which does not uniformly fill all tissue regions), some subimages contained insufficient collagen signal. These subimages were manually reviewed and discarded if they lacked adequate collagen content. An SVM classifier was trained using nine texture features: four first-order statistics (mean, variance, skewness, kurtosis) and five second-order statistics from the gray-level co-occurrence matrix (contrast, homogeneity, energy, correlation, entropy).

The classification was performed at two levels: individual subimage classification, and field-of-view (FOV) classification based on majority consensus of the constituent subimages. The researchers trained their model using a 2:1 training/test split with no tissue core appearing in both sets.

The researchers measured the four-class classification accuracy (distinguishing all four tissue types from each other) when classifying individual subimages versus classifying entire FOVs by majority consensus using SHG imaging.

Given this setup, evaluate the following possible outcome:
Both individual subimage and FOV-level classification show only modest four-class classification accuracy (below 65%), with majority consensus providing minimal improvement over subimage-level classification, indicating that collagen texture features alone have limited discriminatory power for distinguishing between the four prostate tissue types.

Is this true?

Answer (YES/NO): NO